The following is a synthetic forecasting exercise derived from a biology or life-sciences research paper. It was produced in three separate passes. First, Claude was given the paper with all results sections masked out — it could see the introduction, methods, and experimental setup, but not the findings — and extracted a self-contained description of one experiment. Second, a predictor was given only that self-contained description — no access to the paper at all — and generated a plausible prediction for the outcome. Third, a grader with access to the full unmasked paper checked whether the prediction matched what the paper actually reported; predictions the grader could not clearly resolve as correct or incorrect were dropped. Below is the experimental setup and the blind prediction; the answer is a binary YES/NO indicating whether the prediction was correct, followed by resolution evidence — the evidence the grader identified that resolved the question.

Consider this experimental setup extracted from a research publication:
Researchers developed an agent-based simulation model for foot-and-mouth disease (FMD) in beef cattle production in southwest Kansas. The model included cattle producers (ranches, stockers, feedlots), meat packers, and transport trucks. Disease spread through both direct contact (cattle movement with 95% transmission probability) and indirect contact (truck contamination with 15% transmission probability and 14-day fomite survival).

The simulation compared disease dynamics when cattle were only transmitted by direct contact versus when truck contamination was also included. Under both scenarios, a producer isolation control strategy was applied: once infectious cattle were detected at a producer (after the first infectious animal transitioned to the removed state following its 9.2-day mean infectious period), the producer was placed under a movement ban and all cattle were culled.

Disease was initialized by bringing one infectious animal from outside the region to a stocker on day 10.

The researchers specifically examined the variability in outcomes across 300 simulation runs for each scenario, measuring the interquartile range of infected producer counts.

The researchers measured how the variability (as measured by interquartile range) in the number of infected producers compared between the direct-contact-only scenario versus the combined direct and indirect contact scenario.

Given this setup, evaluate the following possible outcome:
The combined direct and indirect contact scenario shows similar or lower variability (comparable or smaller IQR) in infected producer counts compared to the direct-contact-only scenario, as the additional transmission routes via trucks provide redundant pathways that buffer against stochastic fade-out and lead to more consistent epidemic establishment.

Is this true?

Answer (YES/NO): NO